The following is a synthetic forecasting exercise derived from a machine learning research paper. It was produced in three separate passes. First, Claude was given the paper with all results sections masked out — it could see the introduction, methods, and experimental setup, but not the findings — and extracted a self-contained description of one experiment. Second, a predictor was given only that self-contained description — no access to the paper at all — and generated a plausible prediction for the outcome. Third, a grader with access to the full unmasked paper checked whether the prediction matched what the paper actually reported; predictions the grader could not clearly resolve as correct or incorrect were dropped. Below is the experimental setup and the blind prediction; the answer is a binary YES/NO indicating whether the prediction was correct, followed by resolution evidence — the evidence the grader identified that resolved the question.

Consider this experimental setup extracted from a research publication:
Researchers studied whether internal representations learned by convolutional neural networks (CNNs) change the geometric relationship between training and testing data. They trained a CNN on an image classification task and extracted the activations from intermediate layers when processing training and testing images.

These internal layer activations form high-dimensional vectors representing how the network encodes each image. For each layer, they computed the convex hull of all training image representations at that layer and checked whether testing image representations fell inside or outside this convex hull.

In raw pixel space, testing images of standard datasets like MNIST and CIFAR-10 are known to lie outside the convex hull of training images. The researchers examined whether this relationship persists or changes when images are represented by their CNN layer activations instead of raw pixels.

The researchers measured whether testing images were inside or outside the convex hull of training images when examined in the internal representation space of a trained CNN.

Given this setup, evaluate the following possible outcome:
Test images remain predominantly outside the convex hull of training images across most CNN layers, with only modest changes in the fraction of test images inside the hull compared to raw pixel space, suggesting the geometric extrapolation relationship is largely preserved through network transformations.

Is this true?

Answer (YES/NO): YES